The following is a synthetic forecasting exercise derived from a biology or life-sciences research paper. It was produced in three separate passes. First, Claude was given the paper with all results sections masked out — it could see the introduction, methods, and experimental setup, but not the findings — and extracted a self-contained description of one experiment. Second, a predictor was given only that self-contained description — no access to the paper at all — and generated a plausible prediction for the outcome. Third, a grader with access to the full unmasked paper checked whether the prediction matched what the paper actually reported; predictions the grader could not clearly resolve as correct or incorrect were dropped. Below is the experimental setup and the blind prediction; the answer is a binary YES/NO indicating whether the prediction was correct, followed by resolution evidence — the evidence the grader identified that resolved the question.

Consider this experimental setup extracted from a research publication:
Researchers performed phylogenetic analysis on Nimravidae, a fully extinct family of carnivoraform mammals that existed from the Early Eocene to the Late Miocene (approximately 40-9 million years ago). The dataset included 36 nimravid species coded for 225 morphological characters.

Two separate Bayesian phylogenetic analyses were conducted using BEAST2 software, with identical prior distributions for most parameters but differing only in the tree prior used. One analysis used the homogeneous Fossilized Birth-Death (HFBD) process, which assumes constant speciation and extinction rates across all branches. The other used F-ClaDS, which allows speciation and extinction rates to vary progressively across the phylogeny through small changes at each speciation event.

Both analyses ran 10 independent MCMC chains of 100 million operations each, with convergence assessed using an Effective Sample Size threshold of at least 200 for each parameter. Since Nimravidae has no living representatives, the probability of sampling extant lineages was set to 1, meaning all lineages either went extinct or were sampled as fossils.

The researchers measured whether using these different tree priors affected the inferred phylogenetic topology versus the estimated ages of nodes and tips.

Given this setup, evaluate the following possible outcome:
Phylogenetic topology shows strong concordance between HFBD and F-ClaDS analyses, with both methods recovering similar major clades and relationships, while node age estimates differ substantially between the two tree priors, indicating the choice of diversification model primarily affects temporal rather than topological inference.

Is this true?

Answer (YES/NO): YES